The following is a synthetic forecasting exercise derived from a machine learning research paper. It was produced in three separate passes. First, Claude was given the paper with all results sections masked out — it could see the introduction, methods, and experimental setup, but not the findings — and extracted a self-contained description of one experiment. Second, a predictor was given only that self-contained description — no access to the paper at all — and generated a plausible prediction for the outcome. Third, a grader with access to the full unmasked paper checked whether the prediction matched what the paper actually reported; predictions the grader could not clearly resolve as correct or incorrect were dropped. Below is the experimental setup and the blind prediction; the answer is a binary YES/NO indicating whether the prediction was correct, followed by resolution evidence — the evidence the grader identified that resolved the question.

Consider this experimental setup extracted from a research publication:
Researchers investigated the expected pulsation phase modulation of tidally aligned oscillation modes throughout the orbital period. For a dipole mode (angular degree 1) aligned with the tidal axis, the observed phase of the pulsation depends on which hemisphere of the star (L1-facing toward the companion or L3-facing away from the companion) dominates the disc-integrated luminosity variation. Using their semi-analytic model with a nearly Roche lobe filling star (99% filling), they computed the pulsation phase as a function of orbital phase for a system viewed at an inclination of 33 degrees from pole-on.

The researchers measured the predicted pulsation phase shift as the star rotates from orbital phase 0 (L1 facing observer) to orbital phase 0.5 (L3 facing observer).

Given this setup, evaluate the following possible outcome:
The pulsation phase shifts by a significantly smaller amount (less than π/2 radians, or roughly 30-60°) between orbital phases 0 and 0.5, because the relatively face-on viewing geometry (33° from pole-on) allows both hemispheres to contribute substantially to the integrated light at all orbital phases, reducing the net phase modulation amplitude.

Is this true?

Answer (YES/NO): NO